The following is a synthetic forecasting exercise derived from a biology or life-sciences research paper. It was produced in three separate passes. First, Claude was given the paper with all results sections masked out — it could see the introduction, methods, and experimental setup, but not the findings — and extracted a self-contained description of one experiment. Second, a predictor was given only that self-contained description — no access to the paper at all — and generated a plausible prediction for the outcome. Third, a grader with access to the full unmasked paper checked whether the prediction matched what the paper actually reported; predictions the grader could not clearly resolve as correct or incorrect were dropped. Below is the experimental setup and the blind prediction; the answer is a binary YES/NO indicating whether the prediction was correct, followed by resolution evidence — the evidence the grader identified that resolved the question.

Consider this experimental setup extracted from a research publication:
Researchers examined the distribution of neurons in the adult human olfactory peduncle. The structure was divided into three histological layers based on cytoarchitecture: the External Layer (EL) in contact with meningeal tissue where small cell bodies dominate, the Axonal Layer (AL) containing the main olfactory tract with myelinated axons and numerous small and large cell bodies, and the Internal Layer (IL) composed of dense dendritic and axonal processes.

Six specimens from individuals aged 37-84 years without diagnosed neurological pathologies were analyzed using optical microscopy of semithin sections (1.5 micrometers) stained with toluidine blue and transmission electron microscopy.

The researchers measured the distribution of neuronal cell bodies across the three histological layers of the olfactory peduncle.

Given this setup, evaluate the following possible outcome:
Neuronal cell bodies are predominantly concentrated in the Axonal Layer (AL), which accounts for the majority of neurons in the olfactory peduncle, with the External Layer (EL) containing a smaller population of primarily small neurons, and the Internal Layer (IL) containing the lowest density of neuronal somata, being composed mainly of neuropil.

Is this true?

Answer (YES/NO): YES